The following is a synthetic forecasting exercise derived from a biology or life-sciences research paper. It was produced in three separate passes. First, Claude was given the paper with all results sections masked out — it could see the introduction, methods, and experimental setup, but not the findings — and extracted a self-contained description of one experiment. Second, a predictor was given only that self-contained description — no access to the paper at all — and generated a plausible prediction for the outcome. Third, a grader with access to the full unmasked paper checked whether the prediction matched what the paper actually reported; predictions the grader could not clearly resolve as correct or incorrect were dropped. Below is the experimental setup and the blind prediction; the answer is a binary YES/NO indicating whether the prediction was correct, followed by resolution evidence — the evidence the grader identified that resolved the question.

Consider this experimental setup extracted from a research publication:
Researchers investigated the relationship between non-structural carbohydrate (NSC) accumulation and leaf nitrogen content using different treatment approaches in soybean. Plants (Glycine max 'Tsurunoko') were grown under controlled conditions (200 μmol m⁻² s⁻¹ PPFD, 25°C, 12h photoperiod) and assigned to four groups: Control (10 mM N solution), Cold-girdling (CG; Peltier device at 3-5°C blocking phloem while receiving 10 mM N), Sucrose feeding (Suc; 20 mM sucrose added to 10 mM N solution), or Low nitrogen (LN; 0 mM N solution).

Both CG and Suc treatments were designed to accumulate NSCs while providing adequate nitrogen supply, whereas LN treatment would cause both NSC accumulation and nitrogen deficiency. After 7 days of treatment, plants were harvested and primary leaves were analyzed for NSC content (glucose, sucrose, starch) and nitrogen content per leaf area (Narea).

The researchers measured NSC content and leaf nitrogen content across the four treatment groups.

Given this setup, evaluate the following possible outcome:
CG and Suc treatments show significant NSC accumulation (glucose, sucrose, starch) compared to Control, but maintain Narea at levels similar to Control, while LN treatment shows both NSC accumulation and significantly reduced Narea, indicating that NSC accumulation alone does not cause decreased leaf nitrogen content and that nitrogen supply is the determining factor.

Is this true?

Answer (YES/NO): NO